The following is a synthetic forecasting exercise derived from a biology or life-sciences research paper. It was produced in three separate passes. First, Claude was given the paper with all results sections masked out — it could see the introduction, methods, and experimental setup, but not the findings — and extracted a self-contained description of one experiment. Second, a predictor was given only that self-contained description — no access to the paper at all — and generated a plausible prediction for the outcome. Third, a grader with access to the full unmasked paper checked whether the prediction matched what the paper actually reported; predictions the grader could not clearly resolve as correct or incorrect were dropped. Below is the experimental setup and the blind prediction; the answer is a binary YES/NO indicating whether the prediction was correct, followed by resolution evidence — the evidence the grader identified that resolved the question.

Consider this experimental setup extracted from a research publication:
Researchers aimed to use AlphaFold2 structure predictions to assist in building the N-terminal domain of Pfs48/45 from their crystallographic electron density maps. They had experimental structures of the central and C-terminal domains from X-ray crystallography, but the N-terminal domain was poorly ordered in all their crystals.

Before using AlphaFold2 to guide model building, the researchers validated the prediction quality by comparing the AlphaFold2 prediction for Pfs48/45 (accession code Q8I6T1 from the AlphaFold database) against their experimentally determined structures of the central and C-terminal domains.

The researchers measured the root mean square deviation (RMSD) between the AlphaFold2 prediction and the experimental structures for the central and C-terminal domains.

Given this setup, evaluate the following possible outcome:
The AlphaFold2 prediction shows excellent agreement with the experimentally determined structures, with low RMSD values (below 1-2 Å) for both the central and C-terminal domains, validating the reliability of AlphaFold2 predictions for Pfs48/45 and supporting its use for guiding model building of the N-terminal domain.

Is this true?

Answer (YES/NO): YES